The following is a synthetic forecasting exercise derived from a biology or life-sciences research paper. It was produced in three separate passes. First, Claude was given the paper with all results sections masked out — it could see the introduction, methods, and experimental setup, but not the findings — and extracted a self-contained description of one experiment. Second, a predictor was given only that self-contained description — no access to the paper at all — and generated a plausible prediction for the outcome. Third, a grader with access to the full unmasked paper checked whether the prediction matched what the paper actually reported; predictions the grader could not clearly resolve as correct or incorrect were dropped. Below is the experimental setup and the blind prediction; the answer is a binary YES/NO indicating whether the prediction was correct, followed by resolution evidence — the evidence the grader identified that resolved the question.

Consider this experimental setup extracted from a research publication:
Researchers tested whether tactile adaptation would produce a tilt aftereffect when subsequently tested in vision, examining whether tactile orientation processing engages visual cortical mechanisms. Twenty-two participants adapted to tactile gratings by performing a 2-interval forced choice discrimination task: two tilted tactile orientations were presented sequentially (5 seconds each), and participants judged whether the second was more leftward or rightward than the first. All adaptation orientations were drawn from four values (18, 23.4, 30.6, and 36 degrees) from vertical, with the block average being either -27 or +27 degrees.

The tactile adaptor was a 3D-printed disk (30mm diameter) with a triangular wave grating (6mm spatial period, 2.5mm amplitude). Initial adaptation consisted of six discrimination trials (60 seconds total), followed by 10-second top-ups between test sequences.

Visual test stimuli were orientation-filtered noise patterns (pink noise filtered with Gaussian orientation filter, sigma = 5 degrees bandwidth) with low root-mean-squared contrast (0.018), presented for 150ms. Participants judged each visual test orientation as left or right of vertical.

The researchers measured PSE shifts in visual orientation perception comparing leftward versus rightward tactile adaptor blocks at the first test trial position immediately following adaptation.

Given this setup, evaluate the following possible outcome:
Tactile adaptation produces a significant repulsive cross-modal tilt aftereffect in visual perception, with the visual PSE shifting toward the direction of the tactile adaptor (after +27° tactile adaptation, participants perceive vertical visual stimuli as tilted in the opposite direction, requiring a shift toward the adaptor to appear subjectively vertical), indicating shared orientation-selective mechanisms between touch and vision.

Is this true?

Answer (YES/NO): YES